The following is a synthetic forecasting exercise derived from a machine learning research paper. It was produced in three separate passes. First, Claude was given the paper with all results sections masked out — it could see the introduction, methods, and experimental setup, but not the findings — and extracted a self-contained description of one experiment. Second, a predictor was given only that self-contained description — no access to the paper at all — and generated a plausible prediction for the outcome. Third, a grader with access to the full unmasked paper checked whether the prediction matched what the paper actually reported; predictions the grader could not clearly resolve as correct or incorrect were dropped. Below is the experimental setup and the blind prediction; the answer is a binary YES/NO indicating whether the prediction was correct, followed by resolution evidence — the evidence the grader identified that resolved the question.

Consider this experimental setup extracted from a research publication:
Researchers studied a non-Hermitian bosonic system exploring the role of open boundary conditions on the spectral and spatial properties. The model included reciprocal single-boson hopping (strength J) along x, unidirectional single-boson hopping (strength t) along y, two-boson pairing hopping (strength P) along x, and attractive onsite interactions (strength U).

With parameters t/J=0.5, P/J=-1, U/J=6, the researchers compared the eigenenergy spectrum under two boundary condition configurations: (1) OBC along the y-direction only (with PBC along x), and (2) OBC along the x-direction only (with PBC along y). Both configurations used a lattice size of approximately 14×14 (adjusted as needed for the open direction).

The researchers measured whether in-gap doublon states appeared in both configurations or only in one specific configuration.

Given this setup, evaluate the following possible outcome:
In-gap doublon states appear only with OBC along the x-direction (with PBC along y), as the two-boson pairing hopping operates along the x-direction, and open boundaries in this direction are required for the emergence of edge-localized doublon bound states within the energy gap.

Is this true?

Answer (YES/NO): YES